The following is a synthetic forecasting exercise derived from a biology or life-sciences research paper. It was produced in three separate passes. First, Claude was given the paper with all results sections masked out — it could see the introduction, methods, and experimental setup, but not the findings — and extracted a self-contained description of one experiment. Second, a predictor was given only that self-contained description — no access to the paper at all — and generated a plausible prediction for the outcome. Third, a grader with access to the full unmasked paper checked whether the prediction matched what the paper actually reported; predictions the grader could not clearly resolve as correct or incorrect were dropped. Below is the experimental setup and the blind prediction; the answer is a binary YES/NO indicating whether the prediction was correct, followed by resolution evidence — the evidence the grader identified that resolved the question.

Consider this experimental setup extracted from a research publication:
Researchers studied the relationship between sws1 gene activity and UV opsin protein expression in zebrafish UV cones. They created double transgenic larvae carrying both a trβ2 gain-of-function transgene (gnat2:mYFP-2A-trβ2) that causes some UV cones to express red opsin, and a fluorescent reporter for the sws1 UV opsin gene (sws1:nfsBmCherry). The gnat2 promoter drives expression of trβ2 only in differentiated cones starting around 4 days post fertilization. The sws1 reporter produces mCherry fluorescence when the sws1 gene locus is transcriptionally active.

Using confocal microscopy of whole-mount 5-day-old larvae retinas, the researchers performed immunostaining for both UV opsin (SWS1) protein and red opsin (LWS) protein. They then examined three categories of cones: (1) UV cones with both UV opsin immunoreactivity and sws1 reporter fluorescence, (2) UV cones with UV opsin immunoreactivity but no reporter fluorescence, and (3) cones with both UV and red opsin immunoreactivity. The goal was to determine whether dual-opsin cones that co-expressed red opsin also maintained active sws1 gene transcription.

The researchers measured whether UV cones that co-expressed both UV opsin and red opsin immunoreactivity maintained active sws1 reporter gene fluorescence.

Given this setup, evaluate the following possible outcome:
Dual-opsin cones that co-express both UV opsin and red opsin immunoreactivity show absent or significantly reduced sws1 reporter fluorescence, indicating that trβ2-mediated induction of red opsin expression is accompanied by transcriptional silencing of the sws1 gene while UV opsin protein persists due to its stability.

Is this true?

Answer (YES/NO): YES